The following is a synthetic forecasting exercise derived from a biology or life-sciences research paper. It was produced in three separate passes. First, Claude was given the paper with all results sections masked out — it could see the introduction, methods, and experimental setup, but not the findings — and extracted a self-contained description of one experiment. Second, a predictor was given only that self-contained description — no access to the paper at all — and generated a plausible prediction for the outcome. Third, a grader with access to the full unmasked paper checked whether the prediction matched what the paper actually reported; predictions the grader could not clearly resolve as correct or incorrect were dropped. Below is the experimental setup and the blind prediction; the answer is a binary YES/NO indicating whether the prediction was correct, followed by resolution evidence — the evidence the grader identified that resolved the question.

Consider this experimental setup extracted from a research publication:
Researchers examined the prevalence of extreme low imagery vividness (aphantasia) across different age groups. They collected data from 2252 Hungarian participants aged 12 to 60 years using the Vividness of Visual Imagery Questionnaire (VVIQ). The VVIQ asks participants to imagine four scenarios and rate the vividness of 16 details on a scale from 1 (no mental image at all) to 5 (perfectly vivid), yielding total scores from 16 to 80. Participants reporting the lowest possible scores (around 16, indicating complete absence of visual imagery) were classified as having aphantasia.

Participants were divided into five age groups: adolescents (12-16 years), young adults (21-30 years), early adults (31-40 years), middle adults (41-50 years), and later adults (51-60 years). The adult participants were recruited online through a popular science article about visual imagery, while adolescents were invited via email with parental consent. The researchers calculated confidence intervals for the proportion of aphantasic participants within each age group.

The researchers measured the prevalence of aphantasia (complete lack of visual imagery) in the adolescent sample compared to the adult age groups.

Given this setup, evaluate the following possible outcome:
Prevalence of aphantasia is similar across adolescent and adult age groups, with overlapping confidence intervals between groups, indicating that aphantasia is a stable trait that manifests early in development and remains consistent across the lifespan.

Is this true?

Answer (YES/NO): NO